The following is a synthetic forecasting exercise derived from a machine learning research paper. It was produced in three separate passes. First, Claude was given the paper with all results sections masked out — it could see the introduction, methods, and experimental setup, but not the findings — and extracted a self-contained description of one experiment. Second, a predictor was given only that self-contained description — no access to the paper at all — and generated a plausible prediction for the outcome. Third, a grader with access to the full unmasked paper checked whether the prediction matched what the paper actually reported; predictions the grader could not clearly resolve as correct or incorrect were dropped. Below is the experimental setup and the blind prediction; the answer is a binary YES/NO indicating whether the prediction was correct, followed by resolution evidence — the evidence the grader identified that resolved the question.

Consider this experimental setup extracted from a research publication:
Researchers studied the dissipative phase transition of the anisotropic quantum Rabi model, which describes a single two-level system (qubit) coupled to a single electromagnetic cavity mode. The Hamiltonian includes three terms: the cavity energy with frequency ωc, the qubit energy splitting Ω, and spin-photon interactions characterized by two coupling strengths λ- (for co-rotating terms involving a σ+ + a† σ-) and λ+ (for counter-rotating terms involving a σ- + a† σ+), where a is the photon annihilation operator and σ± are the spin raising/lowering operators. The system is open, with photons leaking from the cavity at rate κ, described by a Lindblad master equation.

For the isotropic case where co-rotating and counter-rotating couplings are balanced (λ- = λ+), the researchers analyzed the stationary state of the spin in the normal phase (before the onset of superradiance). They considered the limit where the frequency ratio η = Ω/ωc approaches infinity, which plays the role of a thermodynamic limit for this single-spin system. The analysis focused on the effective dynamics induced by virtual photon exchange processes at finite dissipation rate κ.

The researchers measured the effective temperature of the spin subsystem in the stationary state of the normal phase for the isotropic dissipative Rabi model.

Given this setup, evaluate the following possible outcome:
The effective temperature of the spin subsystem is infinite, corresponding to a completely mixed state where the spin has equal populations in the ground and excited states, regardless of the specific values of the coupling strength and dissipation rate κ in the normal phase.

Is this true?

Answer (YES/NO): YES